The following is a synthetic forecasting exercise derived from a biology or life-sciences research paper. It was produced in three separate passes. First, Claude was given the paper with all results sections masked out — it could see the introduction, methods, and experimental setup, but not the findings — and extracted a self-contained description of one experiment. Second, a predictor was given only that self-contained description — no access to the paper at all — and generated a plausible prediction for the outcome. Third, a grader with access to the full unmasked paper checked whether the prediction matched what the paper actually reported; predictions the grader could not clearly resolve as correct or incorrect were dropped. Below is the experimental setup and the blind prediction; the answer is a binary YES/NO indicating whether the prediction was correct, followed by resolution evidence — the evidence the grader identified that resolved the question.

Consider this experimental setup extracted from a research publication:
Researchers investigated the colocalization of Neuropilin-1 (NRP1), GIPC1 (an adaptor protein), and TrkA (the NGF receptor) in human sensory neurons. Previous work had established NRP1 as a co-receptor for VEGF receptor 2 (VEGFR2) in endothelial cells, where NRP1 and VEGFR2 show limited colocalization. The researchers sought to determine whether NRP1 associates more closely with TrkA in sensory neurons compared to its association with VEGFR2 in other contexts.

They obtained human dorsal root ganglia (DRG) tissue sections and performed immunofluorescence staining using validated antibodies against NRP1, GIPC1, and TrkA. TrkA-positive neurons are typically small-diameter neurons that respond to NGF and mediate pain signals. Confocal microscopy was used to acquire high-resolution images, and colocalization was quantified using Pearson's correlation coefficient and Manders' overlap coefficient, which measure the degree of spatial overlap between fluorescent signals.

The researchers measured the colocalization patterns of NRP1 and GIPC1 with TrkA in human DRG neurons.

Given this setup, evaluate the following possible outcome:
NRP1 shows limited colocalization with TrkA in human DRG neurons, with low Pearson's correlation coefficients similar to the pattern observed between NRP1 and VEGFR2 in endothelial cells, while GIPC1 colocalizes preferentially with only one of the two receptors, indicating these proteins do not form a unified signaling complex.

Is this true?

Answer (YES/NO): NO